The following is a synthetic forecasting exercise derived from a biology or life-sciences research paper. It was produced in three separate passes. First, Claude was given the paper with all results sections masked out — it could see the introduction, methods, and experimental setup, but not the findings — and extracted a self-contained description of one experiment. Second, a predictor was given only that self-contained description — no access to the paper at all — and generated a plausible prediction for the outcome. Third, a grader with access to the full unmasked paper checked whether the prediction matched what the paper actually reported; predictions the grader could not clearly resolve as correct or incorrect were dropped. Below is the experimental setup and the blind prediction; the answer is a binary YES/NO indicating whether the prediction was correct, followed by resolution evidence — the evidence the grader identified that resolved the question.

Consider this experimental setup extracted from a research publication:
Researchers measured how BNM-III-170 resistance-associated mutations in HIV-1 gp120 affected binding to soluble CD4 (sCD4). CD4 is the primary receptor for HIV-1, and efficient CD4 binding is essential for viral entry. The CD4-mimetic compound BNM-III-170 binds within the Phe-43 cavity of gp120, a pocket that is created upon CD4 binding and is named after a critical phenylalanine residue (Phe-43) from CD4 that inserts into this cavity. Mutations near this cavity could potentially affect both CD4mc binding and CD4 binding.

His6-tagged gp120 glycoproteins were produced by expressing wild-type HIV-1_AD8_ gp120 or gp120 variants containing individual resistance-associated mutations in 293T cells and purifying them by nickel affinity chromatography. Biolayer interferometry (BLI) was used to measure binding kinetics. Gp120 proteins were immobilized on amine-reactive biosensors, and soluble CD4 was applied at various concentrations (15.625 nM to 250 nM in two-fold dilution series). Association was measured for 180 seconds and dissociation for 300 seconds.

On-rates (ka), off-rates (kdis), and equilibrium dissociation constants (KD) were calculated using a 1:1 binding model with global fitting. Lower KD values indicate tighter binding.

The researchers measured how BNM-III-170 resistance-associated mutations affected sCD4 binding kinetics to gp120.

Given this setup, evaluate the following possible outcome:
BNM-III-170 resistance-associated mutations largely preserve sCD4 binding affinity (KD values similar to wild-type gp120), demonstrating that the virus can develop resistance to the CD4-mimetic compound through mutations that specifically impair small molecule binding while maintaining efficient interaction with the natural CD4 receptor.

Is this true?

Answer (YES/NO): YES